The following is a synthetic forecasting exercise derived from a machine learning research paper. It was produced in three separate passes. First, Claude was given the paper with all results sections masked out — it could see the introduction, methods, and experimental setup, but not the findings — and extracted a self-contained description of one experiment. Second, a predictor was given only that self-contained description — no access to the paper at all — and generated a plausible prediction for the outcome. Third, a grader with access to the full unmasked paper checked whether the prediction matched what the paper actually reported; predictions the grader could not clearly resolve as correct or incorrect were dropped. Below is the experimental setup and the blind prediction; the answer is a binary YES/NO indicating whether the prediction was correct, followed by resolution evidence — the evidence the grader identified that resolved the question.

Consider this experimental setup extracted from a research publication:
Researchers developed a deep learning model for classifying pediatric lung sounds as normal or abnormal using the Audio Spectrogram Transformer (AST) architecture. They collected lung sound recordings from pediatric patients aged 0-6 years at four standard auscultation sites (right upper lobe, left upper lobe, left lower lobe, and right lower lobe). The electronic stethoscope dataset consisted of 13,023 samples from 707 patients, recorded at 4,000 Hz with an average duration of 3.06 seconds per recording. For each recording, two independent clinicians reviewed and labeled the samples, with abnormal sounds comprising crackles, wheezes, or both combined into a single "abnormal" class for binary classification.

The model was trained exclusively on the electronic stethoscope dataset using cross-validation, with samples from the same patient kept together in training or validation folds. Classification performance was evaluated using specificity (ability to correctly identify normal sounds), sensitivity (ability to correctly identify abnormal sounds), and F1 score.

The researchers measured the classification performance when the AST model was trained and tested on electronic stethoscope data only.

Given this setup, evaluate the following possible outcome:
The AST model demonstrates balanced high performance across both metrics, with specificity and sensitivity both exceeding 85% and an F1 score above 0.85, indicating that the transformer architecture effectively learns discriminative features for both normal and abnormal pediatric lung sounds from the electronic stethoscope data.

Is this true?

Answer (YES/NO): YES